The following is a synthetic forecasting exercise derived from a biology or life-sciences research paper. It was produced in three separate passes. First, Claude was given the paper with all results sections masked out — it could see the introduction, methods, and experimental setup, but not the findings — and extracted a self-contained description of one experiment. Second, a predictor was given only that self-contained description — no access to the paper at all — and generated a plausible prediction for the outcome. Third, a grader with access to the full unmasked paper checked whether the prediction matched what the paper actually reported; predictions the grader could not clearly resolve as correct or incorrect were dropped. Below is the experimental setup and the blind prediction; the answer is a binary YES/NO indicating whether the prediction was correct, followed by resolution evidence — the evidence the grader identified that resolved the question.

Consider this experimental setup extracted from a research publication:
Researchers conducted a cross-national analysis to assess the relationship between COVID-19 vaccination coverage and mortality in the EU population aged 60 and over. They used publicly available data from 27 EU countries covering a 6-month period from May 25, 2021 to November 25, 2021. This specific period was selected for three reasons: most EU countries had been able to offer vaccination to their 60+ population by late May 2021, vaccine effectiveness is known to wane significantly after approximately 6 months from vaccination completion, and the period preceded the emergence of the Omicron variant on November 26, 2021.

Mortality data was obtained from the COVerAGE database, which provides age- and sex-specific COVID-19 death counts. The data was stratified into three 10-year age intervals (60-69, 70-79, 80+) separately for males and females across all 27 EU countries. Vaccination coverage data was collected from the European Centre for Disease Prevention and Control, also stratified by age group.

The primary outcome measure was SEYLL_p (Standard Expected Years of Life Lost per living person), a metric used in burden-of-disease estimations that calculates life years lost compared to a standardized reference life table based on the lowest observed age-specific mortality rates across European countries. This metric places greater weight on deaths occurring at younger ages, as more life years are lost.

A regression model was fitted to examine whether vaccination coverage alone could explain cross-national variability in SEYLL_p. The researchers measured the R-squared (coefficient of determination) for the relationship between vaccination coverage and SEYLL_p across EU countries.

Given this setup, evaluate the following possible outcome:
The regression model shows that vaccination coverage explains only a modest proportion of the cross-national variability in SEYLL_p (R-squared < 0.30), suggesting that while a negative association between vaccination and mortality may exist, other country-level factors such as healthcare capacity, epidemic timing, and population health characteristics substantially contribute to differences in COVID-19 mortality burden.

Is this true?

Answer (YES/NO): NO